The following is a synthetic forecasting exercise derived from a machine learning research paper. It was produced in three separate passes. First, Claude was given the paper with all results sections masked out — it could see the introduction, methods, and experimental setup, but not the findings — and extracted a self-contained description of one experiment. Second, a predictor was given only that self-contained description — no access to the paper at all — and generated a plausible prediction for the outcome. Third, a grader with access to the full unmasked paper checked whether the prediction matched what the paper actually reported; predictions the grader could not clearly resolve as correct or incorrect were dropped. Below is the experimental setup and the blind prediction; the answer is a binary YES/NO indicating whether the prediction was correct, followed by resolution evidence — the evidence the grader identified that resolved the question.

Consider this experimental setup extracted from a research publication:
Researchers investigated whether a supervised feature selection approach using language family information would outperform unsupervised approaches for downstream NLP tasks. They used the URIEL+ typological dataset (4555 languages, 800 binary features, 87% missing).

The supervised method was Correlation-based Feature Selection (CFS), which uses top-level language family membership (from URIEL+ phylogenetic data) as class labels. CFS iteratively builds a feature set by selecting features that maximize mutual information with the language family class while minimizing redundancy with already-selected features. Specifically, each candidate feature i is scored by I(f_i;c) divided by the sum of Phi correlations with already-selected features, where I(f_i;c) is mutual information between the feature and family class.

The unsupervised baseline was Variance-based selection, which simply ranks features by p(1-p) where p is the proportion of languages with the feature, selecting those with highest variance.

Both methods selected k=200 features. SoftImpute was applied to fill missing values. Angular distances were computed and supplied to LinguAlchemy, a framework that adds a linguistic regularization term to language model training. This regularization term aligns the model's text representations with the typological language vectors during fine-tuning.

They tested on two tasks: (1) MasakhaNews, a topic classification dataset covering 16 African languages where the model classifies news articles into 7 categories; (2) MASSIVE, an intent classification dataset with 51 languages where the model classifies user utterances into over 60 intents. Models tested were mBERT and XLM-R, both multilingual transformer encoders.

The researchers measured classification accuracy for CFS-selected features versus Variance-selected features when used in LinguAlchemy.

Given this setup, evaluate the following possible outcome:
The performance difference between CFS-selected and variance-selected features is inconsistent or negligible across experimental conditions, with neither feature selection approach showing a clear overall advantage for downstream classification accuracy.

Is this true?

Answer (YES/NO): YES